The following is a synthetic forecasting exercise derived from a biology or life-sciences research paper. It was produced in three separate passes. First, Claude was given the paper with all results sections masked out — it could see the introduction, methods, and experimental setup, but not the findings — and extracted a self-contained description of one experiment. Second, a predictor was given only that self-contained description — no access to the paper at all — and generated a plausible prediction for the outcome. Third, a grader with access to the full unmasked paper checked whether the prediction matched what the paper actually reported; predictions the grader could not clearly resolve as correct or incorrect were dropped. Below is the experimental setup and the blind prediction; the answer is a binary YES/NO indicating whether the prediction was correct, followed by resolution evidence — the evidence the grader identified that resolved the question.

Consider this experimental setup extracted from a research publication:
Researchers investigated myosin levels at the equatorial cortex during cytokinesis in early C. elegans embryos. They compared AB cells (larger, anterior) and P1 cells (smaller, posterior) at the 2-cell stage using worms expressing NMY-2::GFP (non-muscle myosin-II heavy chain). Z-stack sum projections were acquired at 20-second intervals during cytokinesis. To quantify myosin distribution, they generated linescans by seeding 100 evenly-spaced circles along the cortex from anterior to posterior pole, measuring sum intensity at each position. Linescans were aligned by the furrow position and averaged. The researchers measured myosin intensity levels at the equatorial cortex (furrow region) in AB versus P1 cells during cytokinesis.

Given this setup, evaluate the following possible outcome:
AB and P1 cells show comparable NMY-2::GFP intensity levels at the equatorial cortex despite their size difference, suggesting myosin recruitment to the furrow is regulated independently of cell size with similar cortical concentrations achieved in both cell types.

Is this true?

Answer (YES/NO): NO